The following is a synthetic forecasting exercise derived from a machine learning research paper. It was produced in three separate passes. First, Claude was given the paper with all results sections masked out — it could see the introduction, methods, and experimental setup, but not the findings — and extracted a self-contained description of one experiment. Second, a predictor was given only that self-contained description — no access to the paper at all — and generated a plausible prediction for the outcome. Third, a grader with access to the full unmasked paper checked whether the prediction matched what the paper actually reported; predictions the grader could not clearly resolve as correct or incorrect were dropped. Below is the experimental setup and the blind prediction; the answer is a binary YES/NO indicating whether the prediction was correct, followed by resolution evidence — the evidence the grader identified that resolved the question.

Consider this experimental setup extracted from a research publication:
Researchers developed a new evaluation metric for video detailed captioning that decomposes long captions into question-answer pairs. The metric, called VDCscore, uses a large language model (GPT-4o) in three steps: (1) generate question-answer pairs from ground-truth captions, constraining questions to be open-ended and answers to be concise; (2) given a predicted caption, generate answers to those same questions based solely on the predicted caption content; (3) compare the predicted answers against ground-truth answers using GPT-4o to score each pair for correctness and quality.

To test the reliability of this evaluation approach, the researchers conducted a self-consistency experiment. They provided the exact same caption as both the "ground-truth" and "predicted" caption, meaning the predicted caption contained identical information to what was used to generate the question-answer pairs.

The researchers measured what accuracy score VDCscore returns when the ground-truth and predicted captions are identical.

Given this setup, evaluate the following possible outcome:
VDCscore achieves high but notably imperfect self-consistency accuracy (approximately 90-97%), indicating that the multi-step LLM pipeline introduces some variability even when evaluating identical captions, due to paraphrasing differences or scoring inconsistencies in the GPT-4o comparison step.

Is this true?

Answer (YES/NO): NO